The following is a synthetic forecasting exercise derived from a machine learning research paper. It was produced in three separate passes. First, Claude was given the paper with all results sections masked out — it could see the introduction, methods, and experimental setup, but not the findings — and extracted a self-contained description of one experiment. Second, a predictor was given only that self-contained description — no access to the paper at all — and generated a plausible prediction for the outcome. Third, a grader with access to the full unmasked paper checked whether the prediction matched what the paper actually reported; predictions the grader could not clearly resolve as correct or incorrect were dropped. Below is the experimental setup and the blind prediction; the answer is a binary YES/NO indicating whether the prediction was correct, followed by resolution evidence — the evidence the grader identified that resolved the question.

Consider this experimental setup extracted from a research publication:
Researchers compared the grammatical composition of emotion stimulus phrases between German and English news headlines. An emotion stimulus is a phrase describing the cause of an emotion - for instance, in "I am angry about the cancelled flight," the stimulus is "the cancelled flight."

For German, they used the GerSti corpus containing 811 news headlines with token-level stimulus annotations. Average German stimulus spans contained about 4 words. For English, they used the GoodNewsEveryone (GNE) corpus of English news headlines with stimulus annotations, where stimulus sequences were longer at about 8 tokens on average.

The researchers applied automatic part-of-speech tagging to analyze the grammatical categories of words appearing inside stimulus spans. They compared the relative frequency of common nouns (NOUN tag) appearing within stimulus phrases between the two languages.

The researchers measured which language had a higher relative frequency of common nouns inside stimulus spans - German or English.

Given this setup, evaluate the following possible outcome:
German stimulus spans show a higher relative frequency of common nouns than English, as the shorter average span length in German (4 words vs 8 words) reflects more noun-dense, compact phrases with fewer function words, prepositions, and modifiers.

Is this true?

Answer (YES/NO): YES